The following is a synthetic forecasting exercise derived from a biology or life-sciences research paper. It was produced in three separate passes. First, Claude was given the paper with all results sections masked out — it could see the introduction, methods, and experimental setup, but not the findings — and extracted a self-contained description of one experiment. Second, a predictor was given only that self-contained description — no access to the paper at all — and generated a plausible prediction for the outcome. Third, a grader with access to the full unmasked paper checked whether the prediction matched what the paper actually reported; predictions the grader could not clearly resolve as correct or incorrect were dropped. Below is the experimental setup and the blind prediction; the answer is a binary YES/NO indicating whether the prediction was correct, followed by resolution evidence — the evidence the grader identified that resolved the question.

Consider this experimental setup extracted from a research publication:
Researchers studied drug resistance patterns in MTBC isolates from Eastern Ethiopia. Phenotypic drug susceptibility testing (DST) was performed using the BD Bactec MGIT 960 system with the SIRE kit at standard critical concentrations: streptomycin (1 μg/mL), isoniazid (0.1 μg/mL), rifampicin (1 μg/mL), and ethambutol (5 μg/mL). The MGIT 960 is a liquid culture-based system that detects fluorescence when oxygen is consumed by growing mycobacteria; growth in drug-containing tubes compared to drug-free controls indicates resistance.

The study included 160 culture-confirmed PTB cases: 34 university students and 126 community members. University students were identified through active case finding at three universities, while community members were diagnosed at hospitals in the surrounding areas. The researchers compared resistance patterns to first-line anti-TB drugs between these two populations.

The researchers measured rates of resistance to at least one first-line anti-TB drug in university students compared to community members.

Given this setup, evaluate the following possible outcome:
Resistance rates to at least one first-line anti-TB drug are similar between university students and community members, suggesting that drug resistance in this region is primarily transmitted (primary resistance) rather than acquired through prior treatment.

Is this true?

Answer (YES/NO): YES